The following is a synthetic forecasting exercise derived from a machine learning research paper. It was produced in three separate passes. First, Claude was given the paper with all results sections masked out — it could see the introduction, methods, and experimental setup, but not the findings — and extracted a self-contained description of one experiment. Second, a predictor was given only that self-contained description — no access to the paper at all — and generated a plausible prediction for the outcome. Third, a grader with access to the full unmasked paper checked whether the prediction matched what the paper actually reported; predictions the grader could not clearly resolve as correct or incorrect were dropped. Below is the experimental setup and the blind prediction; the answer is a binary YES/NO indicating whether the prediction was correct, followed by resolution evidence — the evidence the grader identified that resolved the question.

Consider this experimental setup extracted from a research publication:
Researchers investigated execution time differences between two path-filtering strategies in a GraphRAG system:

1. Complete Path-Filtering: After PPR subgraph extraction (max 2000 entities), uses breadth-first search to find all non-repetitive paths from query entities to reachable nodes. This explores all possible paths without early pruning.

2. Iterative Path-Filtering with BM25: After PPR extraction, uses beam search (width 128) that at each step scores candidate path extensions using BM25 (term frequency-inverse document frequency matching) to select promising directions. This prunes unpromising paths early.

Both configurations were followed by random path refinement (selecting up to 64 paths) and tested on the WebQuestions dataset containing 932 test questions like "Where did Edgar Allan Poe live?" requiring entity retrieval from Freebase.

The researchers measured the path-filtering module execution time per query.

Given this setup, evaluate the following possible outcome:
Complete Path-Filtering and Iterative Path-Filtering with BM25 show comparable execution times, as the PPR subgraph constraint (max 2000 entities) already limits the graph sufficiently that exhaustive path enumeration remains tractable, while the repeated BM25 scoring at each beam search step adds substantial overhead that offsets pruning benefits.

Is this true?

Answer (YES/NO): NO